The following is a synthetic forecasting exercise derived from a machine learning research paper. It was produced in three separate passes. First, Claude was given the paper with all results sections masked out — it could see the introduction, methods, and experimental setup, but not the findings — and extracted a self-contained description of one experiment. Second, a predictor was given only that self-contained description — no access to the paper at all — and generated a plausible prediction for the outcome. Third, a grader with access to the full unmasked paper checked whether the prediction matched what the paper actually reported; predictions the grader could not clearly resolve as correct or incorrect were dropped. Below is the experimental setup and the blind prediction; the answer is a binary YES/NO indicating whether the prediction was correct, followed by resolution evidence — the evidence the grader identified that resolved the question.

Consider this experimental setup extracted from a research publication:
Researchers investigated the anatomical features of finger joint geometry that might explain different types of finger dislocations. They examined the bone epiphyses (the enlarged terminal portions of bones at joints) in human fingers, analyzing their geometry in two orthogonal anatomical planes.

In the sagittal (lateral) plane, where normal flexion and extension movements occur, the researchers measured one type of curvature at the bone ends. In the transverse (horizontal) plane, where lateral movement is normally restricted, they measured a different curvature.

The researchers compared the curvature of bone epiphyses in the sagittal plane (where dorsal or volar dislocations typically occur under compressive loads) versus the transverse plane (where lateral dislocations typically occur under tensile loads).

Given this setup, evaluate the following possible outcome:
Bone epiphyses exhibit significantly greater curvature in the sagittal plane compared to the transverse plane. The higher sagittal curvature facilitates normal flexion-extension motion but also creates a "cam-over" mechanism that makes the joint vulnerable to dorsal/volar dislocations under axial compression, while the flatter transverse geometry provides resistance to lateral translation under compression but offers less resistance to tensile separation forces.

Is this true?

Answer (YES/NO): NO